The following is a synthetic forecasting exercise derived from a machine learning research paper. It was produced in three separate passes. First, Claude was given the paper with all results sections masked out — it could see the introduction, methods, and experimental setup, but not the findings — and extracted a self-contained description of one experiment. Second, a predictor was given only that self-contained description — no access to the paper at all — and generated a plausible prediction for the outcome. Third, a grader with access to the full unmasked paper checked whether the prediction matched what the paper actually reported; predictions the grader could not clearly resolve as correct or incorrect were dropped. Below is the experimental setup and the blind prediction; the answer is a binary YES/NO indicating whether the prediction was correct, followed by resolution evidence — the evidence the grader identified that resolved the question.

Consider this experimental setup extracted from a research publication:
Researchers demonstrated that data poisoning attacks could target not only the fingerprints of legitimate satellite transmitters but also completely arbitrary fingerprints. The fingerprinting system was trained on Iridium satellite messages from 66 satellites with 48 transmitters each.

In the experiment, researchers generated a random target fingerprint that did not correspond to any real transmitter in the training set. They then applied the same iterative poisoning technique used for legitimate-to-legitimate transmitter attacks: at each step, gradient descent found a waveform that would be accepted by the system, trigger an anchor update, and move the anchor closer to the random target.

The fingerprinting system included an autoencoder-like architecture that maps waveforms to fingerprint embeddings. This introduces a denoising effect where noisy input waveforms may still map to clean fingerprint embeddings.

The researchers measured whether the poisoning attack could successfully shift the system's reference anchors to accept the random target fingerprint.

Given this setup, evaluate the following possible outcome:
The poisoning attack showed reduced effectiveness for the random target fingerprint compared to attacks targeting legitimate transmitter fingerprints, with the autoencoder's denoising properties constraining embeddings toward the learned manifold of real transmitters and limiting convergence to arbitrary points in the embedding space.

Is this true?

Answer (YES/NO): NO